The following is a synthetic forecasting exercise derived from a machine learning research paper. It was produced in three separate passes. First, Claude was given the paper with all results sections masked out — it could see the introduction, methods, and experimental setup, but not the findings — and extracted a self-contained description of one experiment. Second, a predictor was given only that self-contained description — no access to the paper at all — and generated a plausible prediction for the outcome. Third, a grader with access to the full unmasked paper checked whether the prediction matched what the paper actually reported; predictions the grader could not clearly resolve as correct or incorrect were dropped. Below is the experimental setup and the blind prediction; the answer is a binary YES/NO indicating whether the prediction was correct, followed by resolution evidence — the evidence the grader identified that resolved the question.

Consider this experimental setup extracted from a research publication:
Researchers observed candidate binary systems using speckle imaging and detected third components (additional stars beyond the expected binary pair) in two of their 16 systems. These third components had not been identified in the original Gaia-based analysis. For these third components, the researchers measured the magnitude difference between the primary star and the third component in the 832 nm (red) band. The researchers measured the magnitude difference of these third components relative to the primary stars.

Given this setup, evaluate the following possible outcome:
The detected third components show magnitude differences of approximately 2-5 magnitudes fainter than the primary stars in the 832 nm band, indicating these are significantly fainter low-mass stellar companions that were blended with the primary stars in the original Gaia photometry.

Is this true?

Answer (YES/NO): NO